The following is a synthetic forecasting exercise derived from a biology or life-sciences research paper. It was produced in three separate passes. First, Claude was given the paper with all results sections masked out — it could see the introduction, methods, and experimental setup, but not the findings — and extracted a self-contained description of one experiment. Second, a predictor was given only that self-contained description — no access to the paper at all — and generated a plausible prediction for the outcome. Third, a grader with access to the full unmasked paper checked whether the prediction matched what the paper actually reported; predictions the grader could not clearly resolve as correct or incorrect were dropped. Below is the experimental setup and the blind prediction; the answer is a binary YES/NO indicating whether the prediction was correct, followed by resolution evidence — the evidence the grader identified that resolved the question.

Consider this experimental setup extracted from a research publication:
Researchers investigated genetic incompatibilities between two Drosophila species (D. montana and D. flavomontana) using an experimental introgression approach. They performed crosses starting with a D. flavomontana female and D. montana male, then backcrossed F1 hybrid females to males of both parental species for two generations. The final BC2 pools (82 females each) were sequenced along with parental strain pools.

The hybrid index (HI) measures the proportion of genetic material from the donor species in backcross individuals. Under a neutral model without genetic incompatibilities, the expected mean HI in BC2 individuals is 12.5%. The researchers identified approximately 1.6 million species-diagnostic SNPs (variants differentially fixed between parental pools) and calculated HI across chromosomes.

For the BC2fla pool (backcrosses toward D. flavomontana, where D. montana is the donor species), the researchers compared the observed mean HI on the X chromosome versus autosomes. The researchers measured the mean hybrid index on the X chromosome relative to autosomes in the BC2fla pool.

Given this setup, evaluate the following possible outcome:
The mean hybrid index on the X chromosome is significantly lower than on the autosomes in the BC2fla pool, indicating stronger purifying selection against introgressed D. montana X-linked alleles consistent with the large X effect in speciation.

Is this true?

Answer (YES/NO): YES